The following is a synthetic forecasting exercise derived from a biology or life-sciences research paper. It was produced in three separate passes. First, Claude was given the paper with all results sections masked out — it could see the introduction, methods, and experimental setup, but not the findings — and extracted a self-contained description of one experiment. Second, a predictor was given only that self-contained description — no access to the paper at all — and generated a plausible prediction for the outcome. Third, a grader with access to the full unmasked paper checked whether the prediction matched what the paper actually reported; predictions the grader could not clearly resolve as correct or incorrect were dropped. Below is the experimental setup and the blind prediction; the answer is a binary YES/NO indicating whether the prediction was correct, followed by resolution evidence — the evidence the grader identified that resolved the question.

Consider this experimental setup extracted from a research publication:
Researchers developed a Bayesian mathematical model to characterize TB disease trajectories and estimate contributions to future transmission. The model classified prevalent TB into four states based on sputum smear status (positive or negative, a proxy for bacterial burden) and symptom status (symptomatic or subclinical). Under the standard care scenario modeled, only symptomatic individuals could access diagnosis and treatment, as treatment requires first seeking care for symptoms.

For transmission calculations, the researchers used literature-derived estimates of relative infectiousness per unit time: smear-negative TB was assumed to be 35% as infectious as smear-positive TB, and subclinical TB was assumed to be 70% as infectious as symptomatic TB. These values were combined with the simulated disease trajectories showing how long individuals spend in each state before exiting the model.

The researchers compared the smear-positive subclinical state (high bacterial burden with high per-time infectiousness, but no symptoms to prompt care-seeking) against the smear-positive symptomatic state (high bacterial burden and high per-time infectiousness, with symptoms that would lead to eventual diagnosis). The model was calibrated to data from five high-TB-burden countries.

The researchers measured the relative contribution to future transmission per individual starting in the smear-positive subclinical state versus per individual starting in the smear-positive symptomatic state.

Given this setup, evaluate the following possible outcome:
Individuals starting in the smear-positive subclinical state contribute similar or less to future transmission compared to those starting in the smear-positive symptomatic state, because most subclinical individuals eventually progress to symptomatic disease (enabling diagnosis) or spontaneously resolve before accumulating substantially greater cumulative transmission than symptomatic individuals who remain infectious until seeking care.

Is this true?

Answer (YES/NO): NO